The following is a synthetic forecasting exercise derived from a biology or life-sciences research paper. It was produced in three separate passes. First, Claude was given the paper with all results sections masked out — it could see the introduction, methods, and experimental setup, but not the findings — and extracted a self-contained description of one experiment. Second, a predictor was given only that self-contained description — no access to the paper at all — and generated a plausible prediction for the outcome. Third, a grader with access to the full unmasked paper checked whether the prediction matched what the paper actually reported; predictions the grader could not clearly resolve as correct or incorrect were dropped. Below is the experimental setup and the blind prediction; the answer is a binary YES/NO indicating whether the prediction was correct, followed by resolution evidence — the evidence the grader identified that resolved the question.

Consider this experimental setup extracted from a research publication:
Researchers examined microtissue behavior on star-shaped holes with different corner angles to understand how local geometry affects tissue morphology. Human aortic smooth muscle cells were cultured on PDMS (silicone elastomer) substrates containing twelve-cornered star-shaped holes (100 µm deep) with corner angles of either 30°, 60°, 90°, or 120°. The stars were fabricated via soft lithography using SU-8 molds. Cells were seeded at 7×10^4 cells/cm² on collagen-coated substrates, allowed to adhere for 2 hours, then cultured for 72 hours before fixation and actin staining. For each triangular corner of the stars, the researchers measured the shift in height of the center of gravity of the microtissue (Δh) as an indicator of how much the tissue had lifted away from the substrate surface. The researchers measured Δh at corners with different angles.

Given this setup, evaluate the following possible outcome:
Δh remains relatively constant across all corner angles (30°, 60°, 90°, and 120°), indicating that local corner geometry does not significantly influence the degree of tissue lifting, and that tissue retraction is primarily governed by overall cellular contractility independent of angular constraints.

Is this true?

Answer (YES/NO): NO